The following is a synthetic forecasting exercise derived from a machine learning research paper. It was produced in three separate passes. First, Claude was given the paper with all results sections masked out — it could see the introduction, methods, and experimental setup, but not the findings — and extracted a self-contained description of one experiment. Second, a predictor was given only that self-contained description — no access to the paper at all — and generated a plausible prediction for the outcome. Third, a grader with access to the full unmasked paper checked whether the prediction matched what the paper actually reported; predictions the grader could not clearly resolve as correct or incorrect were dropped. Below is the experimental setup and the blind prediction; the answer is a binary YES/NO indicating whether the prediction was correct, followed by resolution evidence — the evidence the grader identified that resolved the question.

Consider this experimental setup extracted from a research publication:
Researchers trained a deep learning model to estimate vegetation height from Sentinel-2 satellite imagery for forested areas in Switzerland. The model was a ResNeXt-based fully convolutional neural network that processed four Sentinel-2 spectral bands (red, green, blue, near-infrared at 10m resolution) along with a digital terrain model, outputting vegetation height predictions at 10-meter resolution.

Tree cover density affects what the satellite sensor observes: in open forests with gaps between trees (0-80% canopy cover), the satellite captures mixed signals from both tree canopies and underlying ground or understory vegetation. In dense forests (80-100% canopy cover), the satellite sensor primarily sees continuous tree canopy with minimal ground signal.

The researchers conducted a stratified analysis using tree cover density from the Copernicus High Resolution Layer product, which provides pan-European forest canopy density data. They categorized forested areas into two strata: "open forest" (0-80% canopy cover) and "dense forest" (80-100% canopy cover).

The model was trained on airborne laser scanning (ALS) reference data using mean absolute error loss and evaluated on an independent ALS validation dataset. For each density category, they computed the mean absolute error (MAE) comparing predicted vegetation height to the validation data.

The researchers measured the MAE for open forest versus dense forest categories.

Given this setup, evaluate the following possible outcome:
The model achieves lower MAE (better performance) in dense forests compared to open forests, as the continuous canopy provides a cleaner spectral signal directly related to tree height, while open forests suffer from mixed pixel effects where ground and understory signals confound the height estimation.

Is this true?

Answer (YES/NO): YES